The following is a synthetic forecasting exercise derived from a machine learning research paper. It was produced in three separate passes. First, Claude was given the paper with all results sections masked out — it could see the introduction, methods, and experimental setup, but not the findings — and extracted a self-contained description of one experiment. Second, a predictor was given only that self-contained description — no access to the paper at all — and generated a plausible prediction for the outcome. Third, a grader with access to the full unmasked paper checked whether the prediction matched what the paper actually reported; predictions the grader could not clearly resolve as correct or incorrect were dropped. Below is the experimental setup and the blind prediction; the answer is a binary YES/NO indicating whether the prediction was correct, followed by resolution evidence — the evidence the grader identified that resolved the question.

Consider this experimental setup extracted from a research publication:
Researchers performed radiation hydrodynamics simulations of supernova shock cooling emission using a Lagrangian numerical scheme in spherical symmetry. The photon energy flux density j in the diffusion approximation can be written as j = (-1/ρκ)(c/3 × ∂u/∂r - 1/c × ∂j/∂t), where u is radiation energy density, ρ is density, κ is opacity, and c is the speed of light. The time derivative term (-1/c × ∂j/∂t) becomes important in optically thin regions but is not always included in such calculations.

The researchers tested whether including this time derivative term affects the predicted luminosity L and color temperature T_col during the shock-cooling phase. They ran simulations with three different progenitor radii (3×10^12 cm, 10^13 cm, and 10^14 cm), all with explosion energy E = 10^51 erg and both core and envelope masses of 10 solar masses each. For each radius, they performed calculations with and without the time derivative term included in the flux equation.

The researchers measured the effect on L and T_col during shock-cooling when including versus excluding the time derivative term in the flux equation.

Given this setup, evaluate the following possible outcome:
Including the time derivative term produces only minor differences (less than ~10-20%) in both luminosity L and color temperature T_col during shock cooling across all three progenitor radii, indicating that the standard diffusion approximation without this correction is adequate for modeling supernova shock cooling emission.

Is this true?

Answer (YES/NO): YES